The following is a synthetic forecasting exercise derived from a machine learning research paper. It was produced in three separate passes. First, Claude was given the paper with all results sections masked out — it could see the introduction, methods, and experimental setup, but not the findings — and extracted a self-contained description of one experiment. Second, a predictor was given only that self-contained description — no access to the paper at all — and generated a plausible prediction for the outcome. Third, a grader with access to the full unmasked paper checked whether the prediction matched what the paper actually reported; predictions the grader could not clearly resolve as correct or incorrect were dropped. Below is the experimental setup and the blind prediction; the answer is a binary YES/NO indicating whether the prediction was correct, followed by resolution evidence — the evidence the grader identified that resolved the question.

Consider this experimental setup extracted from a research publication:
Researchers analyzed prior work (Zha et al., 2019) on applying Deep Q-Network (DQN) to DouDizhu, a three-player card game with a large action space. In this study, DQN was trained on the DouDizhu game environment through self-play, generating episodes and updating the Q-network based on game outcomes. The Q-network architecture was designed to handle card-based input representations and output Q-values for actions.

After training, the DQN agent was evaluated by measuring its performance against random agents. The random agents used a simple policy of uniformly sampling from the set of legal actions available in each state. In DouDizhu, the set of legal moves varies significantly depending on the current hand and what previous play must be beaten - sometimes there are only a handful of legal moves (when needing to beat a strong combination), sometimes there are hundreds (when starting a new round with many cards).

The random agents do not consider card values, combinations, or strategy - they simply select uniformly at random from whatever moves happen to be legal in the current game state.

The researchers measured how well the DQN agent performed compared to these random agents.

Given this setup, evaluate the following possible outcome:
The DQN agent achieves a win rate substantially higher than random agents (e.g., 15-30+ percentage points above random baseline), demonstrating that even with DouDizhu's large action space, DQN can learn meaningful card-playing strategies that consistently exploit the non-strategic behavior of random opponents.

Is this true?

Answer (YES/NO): NO